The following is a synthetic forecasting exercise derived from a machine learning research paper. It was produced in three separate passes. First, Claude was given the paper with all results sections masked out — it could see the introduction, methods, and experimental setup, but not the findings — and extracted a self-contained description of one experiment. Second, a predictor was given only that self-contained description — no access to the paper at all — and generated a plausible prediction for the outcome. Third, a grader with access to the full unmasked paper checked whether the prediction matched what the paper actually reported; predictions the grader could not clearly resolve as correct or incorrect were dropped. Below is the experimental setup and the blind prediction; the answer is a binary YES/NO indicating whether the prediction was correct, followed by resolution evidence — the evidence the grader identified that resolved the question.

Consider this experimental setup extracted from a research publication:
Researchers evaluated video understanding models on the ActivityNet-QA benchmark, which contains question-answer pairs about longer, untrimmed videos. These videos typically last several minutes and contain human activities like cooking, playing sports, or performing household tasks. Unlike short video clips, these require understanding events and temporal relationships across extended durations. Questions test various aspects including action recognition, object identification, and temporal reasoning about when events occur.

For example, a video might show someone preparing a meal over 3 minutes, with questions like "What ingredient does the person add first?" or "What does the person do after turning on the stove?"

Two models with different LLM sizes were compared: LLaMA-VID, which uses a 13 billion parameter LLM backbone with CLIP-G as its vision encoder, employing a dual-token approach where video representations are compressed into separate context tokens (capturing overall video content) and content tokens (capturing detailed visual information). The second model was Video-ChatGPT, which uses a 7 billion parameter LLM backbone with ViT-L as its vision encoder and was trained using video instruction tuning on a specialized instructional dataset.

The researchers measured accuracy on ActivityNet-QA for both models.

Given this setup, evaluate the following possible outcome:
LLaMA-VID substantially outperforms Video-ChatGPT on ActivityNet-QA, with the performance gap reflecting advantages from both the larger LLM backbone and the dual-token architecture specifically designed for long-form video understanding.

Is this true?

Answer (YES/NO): YES